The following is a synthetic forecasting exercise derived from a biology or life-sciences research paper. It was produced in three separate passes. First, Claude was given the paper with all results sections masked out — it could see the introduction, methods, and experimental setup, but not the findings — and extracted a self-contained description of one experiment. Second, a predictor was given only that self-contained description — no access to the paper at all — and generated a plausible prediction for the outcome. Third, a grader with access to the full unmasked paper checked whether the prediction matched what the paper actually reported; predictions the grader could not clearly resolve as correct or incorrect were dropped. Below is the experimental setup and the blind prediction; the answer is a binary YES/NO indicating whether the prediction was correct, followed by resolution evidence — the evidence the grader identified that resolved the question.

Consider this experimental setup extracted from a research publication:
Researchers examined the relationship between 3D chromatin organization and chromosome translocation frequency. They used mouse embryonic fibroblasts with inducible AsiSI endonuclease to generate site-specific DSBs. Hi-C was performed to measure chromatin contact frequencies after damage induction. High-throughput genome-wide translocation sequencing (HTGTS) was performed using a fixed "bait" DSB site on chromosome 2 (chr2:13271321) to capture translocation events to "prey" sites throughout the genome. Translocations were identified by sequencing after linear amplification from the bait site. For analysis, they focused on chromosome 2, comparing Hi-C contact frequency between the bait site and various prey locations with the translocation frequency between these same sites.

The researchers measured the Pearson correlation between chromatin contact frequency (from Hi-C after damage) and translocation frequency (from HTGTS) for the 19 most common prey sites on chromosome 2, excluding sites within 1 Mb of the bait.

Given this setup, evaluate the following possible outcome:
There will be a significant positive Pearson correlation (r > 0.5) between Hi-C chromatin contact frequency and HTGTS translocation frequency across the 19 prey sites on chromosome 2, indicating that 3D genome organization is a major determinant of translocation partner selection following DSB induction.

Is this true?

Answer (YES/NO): YES